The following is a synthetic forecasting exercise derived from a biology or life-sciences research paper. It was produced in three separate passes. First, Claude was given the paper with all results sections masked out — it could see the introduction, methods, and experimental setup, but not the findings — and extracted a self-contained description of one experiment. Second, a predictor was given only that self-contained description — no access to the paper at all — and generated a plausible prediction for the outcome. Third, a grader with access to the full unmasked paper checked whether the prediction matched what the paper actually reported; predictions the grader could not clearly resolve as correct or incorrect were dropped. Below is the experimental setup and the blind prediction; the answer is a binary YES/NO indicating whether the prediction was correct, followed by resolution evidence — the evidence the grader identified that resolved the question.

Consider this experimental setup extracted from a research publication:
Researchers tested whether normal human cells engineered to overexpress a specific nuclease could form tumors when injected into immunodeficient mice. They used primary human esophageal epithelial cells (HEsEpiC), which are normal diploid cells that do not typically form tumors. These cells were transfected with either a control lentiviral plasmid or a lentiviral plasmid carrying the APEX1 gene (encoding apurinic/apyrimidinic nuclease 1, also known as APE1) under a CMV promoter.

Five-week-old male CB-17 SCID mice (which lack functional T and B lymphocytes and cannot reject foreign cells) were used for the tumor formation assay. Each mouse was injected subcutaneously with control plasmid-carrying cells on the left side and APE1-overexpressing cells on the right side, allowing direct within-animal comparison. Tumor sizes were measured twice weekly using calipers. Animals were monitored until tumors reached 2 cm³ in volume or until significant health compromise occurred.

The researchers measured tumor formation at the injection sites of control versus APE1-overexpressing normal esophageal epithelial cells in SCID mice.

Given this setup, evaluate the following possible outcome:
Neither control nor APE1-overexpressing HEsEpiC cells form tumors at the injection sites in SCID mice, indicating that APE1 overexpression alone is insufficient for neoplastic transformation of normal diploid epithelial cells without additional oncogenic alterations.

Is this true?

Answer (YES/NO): NO